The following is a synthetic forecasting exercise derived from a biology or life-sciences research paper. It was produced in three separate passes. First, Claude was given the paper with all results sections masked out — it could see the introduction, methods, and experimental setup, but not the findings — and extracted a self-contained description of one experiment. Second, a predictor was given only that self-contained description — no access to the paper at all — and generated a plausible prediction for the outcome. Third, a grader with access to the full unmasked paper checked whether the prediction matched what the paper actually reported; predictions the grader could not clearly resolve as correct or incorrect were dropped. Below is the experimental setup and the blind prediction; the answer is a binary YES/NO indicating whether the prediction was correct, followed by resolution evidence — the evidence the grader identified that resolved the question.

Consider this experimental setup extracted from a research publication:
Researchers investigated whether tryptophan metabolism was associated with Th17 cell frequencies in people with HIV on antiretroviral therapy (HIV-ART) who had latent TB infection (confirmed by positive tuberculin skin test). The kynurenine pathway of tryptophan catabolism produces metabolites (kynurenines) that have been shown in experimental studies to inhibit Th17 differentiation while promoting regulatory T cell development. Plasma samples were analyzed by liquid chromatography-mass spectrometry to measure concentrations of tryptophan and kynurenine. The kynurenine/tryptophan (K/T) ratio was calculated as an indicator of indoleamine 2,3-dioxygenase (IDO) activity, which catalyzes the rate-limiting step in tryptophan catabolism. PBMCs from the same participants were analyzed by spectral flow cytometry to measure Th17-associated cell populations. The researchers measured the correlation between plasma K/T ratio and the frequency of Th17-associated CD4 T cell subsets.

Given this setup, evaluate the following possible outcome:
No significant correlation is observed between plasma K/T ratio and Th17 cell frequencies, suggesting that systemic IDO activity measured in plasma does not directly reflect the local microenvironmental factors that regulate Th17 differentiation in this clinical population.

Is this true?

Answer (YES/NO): NO